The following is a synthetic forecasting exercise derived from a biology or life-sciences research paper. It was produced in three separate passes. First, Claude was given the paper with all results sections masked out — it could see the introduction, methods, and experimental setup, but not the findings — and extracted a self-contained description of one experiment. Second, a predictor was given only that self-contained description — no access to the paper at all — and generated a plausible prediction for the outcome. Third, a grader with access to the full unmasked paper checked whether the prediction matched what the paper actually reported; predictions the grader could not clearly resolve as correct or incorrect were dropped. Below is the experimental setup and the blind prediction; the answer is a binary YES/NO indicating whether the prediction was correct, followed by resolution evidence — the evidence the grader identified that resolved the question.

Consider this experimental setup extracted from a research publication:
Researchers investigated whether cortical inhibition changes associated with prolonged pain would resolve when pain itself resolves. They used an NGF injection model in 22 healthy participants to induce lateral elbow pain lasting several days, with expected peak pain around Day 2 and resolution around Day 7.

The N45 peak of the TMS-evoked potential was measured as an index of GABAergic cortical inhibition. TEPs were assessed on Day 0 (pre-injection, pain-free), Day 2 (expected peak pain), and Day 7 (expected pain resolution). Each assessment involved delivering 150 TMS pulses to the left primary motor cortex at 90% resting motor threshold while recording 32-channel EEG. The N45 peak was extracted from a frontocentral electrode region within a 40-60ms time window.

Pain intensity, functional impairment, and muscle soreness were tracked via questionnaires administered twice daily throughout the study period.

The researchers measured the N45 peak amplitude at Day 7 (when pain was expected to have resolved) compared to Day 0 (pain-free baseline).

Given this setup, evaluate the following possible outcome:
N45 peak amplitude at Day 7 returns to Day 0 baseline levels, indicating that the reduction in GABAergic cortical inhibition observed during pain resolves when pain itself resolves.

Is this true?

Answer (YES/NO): NO